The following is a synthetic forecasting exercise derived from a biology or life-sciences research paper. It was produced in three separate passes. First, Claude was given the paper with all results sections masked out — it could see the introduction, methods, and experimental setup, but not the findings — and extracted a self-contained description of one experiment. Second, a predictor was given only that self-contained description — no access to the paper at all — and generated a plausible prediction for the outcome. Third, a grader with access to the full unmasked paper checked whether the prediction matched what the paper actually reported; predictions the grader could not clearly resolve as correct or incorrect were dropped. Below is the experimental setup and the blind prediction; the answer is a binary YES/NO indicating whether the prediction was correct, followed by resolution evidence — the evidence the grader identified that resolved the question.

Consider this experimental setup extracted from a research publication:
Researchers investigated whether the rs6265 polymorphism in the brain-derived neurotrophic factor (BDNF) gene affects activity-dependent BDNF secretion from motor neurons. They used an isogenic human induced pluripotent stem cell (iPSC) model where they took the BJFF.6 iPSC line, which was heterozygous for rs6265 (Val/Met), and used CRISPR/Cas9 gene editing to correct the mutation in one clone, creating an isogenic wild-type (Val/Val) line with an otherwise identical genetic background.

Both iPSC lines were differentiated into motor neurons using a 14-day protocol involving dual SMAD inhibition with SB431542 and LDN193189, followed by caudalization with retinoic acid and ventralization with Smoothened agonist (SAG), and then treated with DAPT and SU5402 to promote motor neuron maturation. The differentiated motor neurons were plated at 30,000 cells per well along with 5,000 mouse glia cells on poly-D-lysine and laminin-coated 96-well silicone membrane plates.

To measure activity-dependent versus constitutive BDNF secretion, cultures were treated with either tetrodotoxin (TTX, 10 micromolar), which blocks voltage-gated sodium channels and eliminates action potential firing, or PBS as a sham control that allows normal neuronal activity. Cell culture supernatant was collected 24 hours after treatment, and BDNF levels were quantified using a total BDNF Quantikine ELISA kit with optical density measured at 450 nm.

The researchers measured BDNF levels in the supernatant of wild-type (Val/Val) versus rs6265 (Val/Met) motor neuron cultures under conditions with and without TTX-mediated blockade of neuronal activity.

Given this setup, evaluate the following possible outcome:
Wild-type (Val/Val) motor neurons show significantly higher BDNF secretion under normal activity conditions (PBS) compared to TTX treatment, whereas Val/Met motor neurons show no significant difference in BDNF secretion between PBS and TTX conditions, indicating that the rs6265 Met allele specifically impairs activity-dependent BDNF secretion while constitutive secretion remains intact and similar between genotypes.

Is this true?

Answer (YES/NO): NO